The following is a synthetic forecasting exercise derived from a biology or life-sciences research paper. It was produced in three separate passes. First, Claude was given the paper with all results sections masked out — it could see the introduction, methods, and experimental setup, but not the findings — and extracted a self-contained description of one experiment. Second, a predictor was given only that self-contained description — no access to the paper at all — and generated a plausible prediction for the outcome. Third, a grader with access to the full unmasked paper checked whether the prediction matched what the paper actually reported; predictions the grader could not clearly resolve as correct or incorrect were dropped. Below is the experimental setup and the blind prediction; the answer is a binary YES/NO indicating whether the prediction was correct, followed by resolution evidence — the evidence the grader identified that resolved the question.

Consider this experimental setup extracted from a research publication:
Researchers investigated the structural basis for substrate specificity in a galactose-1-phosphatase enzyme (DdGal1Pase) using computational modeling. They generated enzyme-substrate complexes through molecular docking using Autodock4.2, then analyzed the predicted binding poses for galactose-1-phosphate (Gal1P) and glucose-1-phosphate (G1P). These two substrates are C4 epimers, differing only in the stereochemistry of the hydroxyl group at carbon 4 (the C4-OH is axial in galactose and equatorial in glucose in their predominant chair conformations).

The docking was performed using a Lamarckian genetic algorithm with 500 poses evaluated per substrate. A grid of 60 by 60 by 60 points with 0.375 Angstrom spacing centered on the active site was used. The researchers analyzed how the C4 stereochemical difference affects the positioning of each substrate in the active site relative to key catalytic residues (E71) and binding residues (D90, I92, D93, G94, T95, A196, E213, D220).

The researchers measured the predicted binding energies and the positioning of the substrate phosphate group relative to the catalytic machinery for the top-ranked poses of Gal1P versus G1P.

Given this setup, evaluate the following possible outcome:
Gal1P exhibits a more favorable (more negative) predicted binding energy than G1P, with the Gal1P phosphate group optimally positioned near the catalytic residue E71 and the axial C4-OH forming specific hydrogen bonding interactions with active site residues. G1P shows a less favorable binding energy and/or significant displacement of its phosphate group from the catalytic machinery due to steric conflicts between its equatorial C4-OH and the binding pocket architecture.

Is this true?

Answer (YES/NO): NO